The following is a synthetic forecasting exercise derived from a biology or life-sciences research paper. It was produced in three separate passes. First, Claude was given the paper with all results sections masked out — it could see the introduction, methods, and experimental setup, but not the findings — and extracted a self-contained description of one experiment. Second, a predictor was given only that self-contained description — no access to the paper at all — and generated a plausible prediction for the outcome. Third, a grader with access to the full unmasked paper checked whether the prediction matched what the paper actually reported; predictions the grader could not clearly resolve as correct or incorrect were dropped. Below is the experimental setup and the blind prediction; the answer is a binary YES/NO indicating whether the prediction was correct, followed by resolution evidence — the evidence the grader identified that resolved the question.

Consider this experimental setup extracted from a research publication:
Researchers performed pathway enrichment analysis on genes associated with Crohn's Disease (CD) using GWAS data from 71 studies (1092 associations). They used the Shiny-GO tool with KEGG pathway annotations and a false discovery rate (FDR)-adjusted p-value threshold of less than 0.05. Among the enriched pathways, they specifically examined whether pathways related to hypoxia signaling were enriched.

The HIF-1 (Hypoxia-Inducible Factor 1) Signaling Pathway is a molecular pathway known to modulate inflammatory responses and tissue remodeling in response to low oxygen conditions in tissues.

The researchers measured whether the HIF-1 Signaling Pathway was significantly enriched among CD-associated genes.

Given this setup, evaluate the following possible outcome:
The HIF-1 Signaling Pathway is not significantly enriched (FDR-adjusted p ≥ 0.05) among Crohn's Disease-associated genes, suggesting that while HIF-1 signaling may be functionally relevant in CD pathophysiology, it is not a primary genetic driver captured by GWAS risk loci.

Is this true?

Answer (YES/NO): NO